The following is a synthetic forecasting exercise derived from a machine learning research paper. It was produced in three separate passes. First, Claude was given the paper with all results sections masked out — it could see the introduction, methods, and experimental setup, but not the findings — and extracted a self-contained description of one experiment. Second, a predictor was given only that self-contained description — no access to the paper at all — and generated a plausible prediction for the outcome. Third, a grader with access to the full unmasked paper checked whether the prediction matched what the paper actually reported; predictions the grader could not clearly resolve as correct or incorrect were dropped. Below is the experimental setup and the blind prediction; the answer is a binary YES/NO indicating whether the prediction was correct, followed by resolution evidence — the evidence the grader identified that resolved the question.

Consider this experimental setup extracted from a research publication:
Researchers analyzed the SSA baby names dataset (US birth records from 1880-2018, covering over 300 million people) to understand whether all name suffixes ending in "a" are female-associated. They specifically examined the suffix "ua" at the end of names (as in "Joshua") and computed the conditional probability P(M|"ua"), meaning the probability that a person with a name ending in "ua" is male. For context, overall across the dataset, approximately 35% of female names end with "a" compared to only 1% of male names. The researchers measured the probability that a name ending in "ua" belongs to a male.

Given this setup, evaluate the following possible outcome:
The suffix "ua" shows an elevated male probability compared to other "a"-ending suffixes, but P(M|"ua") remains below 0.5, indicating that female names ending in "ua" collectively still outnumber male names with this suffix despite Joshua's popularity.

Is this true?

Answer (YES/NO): NO